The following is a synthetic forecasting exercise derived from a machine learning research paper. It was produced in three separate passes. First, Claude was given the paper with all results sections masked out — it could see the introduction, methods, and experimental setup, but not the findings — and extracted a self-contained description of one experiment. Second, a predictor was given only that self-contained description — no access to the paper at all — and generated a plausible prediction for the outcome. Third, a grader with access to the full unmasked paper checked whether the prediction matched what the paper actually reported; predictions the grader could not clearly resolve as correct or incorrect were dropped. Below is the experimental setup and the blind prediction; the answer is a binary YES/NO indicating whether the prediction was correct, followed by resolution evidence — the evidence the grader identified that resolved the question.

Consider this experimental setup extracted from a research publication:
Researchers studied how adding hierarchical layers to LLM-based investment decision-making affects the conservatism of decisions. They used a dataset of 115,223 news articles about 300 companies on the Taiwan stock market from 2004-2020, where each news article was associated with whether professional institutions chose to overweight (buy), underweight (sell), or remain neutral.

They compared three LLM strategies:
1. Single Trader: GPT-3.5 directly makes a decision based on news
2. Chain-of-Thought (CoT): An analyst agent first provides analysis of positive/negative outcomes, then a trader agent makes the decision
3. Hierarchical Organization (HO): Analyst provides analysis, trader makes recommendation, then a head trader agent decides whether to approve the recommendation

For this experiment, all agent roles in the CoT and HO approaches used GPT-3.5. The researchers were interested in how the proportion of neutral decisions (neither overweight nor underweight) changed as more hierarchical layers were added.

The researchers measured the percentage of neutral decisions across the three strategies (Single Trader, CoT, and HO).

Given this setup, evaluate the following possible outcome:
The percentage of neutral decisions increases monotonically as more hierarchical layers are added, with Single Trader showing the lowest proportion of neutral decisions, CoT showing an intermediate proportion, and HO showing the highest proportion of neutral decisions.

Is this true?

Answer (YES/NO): YES